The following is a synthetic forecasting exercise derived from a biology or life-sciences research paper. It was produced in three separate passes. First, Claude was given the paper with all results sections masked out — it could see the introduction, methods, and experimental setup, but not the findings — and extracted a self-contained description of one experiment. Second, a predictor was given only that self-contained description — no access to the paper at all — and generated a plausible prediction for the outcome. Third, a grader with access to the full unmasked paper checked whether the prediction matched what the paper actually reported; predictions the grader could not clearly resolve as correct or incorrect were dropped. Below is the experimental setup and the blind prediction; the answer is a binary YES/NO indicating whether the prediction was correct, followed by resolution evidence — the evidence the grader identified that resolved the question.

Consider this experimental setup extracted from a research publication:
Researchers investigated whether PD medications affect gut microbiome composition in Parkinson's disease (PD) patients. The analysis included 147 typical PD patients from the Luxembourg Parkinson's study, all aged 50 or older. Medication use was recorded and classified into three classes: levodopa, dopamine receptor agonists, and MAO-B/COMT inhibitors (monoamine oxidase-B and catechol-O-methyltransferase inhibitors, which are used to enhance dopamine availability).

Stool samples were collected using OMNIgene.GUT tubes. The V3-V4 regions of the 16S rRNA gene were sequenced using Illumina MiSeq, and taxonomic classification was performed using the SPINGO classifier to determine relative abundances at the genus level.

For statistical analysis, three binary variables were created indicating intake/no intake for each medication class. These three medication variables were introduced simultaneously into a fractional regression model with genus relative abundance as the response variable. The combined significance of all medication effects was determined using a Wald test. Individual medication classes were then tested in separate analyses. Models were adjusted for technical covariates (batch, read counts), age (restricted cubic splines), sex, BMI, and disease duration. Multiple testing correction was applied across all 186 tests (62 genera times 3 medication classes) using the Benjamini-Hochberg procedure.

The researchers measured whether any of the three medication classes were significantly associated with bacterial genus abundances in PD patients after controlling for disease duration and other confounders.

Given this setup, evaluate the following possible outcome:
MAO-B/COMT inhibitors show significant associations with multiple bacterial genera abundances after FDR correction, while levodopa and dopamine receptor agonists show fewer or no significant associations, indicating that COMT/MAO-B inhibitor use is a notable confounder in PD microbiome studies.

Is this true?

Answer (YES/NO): NO